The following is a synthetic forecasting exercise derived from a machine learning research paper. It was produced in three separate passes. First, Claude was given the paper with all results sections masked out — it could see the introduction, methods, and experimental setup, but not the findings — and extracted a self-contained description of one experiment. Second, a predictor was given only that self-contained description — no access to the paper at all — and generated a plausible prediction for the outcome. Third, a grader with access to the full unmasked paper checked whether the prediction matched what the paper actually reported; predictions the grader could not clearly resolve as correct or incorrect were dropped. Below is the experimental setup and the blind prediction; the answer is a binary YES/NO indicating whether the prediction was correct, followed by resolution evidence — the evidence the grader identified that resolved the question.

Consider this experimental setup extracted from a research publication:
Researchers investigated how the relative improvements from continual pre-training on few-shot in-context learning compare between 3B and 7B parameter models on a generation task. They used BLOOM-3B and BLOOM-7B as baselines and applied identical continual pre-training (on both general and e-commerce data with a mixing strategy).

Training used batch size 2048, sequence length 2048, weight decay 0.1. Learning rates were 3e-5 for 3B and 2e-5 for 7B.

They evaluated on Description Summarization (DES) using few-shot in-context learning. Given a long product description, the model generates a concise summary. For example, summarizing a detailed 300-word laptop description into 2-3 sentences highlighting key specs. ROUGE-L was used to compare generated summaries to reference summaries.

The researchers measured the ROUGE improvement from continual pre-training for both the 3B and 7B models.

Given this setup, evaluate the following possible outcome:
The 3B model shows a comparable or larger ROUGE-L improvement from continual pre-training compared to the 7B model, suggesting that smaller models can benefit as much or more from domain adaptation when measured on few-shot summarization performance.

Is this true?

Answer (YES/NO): YES